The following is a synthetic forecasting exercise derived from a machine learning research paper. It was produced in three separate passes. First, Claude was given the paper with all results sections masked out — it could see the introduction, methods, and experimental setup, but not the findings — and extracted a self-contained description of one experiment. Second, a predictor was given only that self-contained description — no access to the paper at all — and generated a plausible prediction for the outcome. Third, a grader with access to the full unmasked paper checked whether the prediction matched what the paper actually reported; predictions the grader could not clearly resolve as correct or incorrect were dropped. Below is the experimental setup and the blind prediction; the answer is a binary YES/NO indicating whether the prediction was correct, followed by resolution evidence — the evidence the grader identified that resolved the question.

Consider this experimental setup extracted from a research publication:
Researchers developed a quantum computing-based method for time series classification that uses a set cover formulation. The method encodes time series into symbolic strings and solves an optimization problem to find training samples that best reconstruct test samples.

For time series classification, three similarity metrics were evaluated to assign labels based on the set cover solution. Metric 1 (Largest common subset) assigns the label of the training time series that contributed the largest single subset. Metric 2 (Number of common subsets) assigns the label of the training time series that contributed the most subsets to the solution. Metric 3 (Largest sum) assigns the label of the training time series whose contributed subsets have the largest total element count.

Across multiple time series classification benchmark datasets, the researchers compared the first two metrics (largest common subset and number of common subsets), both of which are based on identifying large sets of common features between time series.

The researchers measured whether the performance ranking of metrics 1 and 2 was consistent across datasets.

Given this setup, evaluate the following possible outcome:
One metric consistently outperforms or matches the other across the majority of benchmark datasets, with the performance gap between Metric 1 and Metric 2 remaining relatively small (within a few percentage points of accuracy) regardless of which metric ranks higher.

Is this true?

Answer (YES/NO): NO